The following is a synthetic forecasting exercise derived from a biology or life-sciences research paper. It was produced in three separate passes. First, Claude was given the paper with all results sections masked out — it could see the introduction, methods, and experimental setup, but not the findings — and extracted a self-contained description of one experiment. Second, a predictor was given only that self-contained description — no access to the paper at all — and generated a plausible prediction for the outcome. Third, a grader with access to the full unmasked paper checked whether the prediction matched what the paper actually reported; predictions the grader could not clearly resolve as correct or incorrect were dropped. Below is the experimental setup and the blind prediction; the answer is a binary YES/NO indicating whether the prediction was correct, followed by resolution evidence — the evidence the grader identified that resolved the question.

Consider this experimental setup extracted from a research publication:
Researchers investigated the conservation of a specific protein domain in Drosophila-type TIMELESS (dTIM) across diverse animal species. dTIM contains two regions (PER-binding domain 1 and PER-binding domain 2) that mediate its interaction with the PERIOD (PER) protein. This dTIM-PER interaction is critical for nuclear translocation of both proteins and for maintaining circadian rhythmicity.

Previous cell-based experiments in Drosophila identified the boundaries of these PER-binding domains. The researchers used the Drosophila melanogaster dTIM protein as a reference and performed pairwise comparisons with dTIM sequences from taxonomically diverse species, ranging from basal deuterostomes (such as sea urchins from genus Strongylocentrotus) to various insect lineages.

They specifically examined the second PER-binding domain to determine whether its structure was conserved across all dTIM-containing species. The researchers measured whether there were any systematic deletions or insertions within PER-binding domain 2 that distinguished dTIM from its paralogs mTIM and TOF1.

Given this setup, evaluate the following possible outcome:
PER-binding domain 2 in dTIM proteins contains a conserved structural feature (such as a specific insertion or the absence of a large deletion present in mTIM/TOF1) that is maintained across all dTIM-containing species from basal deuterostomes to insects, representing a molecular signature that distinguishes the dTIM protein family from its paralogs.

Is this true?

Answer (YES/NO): NO